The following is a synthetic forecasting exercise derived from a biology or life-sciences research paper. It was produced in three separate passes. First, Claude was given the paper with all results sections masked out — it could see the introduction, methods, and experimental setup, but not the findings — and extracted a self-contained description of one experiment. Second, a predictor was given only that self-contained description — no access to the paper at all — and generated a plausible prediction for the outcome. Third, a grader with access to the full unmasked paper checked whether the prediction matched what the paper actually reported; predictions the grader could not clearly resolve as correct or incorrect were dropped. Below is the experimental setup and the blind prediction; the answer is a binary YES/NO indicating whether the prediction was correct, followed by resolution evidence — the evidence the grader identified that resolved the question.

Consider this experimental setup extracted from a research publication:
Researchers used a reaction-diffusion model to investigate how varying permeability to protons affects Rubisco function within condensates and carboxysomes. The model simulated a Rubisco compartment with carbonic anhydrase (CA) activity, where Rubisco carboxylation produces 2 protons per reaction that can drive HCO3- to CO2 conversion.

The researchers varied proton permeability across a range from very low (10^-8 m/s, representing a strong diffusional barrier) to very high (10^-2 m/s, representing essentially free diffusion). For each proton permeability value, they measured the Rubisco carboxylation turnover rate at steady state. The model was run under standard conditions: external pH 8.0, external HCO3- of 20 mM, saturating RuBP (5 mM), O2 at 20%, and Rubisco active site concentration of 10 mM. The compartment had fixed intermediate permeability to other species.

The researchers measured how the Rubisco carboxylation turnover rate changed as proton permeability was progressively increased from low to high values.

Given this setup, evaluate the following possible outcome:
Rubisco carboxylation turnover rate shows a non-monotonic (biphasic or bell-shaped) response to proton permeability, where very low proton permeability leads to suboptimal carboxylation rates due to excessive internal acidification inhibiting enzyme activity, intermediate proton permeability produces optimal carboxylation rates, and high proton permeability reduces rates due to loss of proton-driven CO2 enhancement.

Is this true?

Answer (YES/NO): NO